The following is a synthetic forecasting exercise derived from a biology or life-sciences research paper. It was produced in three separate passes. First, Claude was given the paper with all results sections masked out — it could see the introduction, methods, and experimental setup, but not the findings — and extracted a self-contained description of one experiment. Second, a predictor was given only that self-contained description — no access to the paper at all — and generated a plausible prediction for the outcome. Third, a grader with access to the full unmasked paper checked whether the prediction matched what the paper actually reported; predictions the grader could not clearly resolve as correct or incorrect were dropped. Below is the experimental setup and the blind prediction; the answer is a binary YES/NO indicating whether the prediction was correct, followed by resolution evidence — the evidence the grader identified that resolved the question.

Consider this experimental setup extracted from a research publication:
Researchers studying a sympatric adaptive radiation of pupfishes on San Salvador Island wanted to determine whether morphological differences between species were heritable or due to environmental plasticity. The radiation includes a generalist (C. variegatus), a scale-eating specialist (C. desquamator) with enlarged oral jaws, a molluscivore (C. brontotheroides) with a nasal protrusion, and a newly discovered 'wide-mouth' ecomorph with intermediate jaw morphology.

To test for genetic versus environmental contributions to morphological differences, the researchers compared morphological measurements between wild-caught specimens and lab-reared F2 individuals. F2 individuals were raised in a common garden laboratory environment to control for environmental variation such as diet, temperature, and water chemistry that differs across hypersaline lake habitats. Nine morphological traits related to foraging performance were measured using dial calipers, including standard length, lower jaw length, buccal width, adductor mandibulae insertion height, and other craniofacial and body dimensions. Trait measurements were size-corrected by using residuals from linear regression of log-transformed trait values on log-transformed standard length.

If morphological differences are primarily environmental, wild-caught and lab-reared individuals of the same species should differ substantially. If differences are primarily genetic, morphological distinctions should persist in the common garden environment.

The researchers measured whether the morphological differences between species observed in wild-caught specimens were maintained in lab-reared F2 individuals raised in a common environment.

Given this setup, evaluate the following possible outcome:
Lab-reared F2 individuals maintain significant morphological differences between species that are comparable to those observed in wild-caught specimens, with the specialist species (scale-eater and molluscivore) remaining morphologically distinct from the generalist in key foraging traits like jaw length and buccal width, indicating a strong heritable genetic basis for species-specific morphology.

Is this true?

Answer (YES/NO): NO